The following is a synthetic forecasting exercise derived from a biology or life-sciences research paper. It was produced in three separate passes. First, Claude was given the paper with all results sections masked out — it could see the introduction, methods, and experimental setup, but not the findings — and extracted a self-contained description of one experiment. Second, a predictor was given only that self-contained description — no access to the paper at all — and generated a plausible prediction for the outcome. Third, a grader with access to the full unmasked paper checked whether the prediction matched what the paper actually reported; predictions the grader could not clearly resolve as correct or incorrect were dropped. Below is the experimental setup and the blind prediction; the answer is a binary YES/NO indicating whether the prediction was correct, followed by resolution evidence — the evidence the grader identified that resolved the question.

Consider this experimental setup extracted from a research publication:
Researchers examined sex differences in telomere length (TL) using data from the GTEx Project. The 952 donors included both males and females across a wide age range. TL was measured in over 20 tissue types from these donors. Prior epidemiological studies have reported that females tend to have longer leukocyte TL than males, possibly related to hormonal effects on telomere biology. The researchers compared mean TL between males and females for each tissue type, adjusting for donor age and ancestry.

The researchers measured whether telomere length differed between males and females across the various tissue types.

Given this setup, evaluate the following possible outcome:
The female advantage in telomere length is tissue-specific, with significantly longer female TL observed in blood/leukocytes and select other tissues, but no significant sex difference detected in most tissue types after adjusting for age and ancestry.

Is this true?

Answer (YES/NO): NO